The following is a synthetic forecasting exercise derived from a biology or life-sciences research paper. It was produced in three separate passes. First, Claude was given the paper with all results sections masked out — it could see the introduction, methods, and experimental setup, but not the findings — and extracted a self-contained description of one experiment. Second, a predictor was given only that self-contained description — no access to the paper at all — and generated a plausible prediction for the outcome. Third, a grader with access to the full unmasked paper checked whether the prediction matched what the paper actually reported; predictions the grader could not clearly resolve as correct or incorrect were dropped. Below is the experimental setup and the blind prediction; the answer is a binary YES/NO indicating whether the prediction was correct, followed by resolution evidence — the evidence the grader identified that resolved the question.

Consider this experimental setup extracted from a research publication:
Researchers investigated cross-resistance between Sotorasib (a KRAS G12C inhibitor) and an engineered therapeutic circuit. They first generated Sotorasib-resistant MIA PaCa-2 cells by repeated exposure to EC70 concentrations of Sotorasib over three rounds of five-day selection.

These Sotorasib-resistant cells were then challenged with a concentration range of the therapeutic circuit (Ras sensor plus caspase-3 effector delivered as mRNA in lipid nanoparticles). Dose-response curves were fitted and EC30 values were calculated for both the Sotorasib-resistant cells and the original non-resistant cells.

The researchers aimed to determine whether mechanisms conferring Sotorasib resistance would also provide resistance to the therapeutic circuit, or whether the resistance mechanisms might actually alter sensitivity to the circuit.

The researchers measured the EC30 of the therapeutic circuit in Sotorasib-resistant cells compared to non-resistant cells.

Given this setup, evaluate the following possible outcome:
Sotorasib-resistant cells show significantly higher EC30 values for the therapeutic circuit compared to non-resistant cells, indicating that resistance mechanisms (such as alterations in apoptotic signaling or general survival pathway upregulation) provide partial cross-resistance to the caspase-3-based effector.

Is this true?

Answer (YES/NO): NO